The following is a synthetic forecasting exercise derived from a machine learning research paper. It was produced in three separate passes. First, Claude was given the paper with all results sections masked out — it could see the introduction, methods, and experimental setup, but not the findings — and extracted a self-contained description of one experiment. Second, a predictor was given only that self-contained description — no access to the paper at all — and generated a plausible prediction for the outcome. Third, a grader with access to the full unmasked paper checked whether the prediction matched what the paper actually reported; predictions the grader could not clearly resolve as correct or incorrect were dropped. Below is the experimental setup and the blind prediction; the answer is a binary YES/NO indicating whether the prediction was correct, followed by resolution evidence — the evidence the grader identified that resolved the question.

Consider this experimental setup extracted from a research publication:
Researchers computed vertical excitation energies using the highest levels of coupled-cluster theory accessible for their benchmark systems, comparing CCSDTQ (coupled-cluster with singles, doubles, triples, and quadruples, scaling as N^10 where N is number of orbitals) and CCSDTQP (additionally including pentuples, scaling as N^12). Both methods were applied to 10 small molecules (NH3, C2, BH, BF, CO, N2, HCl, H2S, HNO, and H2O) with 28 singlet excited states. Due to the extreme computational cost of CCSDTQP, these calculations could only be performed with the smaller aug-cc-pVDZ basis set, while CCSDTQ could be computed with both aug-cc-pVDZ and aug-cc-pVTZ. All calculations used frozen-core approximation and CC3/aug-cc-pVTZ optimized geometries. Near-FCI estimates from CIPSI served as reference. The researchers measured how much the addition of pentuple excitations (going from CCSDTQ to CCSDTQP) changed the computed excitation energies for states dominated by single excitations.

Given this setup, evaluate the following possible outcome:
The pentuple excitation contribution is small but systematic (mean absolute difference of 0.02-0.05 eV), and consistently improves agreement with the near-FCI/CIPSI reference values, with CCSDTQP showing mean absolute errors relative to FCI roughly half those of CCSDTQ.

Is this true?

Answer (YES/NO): NO